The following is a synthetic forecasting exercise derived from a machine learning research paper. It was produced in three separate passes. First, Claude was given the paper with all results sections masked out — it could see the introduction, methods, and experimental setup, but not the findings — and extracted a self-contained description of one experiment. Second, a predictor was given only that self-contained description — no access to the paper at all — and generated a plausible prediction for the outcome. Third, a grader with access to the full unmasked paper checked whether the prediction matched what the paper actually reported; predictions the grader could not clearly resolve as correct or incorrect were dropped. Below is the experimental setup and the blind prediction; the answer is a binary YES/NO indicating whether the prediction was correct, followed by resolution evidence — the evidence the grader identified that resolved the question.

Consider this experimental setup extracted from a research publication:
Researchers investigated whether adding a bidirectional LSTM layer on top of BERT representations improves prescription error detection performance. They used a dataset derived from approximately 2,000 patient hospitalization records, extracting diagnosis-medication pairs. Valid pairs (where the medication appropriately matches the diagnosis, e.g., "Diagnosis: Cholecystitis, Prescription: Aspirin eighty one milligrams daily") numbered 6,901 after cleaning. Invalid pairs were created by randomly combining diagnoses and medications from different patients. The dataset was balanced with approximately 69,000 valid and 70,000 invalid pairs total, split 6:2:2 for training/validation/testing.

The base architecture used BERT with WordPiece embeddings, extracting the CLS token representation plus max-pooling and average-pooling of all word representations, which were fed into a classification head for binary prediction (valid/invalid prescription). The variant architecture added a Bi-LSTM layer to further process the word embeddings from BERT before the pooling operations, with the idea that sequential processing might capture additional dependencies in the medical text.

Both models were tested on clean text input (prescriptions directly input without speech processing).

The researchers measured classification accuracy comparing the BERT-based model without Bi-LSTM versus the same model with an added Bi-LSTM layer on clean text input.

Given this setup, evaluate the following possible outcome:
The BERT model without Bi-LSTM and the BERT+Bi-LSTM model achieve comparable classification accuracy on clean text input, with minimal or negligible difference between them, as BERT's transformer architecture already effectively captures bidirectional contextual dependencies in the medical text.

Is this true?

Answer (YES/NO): YES